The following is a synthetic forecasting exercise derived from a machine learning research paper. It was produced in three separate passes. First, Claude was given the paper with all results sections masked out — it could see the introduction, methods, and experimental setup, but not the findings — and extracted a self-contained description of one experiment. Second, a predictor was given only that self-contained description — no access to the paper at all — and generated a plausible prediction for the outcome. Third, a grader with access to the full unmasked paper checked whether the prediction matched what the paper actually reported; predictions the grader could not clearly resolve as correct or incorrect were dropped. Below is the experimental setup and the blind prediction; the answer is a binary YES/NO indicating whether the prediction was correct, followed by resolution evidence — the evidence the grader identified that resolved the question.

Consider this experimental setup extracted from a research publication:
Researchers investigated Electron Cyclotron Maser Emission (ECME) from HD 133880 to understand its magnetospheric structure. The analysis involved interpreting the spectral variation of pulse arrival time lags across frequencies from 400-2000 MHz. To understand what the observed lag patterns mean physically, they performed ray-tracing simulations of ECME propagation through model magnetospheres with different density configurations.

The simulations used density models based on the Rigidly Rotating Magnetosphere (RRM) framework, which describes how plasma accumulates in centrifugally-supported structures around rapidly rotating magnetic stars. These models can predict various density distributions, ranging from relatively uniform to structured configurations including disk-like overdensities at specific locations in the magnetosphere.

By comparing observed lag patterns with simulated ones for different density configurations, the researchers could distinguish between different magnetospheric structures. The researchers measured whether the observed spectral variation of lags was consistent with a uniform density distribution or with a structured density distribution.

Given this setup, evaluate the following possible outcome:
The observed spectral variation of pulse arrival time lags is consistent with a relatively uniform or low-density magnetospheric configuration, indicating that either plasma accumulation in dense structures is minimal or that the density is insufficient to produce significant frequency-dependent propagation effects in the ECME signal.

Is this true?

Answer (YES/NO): NO